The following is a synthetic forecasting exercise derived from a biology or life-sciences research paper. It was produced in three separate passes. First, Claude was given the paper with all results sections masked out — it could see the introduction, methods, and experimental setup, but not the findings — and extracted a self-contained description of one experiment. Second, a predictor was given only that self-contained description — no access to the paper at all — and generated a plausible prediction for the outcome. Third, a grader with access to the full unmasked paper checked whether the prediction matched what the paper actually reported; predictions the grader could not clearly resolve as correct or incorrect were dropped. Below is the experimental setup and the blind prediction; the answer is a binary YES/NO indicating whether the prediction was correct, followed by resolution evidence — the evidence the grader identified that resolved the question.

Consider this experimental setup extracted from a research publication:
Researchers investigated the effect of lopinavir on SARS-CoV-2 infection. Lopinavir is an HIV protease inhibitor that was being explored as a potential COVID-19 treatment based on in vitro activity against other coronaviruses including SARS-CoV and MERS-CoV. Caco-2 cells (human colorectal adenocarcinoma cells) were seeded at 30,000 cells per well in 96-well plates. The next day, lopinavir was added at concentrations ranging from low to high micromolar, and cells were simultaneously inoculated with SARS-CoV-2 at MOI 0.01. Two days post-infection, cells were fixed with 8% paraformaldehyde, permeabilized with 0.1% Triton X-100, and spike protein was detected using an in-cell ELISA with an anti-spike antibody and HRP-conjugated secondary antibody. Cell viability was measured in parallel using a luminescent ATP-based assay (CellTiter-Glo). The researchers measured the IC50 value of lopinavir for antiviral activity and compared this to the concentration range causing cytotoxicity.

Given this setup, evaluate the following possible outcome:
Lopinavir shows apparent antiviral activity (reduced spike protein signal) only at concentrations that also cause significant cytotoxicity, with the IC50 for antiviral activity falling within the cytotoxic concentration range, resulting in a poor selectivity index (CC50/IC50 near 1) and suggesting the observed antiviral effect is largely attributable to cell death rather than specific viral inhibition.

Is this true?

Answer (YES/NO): NO